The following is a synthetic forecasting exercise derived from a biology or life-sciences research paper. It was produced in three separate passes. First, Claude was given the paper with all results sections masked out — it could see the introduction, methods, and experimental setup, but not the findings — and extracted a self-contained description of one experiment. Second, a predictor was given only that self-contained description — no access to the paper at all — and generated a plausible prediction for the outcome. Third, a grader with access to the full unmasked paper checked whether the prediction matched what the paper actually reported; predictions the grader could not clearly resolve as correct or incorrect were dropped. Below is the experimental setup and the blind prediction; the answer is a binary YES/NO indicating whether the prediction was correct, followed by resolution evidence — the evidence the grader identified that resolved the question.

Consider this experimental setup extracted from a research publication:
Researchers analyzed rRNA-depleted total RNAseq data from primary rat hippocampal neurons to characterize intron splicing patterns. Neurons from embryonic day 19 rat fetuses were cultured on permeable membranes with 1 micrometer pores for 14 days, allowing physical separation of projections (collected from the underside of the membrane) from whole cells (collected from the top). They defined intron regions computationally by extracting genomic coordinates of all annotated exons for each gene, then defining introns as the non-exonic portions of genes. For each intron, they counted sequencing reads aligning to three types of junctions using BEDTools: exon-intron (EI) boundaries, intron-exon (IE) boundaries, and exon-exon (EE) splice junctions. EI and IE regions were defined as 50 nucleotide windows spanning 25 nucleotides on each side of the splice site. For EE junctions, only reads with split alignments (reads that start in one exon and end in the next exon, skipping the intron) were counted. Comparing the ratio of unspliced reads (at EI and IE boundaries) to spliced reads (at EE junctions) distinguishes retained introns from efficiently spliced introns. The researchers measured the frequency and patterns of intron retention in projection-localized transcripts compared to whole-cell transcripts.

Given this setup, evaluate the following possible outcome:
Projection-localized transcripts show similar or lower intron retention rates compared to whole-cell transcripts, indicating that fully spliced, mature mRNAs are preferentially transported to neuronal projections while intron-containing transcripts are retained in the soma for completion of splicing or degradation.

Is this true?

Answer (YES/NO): YES